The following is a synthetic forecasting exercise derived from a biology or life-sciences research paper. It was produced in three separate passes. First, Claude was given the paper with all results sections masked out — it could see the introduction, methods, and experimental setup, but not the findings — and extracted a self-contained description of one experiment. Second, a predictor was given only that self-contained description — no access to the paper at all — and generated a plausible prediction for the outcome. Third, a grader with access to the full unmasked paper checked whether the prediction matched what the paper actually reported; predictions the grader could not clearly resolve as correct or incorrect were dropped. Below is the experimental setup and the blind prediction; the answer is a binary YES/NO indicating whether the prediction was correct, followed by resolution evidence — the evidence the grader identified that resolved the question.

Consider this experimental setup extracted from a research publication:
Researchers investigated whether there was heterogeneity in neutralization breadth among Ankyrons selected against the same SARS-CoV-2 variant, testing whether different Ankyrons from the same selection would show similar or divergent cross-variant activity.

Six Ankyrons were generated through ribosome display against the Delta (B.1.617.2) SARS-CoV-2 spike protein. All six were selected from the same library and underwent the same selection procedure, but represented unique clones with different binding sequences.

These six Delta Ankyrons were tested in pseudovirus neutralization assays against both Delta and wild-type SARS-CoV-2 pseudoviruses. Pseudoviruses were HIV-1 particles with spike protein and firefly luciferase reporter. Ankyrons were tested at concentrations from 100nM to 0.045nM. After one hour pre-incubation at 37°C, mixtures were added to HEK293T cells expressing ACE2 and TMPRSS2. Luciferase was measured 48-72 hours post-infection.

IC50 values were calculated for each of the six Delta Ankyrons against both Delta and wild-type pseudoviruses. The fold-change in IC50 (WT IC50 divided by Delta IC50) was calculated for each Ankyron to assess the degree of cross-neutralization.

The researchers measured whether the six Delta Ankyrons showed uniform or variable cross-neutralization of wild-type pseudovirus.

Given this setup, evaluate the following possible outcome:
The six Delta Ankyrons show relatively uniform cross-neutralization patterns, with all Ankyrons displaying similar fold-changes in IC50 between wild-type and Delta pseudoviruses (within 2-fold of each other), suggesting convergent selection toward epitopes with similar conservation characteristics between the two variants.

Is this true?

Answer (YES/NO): NO